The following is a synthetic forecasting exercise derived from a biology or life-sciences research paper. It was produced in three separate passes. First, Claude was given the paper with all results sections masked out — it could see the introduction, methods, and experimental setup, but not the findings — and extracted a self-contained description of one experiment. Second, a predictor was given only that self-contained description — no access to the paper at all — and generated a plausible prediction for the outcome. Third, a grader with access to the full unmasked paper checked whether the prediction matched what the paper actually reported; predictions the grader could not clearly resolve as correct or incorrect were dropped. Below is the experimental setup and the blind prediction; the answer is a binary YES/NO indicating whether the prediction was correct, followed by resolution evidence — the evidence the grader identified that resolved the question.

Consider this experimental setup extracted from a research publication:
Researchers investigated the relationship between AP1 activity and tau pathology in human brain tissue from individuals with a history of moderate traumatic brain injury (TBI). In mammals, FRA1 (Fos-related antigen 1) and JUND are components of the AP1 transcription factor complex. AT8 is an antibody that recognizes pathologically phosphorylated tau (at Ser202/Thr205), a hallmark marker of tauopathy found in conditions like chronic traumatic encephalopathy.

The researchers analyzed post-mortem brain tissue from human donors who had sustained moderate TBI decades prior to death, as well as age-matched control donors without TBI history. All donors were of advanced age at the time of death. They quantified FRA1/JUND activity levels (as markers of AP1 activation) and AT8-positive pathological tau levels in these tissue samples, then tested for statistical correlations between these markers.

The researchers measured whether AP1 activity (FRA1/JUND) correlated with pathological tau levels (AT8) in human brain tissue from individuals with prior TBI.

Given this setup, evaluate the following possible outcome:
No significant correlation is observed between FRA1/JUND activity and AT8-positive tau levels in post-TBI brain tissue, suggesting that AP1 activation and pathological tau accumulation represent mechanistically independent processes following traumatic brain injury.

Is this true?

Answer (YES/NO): NO